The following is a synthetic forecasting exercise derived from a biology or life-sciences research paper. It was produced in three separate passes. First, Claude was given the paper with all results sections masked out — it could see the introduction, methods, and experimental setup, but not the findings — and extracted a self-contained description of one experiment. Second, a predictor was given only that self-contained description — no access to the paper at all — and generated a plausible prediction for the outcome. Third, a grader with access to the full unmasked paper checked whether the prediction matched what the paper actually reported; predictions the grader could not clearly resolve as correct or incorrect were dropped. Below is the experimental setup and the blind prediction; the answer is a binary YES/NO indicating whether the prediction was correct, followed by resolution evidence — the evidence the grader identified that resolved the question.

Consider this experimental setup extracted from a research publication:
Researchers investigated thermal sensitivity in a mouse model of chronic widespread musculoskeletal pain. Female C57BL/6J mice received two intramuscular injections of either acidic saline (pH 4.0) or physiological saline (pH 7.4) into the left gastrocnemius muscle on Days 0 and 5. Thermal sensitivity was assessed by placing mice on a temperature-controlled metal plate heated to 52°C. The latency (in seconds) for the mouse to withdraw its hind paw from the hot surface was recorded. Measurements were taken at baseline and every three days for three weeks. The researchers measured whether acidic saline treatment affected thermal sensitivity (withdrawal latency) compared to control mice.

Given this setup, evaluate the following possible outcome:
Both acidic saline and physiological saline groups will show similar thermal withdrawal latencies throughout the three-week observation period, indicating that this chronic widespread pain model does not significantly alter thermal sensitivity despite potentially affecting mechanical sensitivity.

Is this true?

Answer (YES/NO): NO